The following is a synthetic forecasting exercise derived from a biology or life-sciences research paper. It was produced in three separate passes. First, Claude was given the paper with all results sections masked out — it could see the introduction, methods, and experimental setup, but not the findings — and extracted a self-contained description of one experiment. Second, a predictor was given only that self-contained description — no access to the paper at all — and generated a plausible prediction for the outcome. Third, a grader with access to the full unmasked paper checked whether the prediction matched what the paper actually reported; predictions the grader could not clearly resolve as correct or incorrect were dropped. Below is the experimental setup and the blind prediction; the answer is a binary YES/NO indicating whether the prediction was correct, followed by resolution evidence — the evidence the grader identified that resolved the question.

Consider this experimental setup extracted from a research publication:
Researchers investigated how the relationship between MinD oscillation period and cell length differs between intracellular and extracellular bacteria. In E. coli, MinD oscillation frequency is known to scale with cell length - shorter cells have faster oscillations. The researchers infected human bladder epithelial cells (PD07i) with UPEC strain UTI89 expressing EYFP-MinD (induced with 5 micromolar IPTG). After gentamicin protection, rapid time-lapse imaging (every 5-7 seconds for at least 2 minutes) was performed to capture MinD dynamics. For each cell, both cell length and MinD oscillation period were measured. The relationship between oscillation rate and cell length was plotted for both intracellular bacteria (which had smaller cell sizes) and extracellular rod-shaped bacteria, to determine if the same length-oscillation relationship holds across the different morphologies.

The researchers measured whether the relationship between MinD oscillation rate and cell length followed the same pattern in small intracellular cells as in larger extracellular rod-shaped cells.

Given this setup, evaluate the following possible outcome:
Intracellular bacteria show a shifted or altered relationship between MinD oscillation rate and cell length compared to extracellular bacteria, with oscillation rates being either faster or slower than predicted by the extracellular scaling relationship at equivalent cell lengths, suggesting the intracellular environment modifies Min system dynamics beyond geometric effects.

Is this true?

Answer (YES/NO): YES